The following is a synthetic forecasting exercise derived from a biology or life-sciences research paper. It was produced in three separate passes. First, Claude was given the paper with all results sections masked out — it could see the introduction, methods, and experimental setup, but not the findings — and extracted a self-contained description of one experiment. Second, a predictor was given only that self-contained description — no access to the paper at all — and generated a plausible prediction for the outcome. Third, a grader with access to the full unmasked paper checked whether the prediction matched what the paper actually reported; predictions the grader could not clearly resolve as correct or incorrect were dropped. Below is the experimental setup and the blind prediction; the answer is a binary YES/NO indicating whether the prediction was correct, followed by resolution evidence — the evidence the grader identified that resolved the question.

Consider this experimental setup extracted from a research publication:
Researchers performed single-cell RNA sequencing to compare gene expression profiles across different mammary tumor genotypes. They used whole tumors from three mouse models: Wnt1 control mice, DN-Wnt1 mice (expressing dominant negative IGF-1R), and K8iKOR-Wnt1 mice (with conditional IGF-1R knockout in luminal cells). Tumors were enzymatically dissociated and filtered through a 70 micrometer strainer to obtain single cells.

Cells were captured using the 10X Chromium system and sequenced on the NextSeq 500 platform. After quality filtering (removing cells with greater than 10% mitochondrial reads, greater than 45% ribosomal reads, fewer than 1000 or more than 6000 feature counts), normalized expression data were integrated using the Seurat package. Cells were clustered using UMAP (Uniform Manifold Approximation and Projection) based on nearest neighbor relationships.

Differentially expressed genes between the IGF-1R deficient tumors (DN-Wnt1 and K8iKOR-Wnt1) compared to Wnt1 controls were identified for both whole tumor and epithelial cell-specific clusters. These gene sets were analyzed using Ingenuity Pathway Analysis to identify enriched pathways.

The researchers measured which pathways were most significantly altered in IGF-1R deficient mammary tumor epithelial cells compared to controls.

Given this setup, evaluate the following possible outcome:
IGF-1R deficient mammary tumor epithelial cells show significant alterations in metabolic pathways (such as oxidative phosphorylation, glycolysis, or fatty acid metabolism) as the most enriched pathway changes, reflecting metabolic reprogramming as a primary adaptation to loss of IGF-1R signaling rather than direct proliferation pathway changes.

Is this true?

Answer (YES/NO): NO